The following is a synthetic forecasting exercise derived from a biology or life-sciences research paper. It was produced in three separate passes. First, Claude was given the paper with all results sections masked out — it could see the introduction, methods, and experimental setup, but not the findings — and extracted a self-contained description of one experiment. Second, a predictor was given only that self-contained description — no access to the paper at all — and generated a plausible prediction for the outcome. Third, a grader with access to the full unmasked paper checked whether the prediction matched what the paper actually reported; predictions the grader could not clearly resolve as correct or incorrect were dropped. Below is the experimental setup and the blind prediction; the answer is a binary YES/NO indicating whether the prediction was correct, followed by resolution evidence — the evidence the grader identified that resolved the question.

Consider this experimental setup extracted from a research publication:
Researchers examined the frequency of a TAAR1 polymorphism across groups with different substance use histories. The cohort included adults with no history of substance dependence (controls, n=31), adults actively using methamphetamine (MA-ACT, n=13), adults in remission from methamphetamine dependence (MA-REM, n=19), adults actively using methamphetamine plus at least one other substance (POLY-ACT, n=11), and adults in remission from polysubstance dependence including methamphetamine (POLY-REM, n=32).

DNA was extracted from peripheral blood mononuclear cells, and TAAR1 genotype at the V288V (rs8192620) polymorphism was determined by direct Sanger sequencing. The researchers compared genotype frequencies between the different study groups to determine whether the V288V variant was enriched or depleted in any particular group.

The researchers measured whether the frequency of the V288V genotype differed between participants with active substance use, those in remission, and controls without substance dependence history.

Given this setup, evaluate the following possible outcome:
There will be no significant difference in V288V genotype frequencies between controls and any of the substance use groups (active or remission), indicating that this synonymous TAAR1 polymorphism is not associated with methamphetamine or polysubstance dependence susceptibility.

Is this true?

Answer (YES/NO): YES